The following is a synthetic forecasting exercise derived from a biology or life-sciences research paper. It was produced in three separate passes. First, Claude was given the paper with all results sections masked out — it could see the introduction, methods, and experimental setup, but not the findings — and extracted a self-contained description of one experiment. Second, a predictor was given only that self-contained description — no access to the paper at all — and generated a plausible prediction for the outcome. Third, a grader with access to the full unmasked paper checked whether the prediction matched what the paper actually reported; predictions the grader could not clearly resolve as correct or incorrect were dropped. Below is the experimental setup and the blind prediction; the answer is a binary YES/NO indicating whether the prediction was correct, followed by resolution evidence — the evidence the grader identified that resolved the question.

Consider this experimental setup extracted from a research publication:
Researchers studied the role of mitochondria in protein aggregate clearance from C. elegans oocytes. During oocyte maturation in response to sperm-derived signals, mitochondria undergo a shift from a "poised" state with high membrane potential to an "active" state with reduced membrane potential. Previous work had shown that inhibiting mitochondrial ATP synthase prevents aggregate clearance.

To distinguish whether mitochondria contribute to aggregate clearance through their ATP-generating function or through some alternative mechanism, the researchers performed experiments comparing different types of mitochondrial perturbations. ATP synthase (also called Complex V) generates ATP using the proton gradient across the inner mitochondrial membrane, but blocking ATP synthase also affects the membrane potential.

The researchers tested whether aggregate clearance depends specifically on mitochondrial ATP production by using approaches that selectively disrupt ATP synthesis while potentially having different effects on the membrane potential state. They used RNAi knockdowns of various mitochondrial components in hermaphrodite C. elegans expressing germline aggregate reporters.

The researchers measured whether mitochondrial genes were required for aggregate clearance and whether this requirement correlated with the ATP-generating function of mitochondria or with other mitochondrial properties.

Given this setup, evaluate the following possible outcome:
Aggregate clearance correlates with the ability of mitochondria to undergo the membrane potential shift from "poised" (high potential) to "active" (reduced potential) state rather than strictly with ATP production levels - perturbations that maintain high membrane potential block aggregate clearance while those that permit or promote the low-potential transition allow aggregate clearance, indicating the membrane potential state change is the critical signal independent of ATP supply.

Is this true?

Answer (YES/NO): NO